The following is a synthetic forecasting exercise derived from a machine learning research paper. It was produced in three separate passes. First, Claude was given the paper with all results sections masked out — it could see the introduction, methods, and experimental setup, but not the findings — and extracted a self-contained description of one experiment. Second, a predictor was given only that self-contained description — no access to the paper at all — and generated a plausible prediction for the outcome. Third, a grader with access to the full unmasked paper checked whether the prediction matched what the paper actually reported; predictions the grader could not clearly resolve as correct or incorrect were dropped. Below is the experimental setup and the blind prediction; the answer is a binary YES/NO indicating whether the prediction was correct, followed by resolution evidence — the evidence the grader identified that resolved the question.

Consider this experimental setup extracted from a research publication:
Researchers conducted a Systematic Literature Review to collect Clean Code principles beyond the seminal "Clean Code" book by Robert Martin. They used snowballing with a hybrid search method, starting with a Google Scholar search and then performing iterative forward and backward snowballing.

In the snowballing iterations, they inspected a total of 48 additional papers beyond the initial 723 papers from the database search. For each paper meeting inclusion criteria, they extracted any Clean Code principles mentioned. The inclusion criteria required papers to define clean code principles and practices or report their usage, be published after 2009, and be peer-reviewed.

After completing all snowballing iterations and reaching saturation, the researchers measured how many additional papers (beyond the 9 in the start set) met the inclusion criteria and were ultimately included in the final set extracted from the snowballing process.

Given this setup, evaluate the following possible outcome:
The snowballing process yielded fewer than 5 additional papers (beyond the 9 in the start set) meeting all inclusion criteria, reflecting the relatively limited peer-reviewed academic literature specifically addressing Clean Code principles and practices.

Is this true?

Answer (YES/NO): NO